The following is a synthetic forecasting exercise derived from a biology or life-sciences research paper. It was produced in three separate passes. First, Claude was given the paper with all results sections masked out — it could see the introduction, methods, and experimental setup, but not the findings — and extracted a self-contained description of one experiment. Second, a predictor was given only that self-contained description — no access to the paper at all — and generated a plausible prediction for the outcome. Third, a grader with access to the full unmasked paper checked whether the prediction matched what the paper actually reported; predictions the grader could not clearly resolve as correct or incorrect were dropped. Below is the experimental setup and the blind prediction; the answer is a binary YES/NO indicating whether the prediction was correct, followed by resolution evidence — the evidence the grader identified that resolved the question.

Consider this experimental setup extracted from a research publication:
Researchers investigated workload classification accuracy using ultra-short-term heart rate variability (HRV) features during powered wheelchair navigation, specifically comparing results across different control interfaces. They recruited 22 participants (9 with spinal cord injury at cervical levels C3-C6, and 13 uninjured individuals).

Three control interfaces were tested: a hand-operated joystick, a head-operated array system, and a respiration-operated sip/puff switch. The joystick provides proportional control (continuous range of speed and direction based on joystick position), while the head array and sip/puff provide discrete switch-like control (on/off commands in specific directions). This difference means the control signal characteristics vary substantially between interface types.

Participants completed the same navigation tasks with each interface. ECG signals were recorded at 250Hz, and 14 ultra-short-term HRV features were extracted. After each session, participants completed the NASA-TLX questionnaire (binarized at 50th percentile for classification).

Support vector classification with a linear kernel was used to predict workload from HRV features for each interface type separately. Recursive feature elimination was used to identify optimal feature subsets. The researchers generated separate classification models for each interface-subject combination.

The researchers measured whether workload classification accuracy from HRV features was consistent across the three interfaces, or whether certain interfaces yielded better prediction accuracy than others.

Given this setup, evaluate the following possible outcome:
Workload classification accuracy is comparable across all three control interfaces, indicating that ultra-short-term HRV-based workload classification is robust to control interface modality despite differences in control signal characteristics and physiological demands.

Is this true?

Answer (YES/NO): NO